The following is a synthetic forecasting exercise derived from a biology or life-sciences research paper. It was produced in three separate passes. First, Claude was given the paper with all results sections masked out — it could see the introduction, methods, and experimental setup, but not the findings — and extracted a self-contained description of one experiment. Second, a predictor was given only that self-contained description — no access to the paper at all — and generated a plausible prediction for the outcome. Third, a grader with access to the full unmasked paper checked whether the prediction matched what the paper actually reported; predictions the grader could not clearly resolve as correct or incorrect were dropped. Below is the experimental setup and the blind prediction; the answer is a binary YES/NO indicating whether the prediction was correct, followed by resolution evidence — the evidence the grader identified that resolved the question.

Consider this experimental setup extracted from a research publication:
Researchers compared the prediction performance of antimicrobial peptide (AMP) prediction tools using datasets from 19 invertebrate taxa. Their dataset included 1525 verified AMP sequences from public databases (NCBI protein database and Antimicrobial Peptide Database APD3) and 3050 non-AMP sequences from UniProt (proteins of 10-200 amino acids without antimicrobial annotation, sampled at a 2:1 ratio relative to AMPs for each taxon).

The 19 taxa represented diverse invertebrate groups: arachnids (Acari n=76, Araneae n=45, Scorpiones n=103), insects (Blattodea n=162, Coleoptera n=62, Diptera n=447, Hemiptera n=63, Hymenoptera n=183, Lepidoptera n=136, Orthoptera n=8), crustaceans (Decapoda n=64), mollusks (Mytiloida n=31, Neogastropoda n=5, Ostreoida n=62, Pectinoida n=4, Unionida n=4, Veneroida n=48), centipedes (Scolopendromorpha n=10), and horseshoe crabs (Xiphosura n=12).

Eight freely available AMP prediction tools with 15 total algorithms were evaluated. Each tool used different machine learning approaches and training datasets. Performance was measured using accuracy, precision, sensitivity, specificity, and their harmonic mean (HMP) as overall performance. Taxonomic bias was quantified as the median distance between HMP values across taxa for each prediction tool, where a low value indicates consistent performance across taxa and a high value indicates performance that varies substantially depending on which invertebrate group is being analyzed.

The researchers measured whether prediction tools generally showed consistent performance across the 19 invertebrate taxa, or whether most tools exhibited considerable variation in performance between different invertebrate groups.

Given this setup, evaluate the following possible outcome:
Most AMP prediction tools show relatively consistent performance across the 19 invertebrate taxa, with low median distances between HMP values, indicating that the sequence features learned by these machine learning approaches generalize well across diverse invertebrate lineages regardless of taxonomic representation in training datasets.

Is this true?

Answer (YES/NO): NO